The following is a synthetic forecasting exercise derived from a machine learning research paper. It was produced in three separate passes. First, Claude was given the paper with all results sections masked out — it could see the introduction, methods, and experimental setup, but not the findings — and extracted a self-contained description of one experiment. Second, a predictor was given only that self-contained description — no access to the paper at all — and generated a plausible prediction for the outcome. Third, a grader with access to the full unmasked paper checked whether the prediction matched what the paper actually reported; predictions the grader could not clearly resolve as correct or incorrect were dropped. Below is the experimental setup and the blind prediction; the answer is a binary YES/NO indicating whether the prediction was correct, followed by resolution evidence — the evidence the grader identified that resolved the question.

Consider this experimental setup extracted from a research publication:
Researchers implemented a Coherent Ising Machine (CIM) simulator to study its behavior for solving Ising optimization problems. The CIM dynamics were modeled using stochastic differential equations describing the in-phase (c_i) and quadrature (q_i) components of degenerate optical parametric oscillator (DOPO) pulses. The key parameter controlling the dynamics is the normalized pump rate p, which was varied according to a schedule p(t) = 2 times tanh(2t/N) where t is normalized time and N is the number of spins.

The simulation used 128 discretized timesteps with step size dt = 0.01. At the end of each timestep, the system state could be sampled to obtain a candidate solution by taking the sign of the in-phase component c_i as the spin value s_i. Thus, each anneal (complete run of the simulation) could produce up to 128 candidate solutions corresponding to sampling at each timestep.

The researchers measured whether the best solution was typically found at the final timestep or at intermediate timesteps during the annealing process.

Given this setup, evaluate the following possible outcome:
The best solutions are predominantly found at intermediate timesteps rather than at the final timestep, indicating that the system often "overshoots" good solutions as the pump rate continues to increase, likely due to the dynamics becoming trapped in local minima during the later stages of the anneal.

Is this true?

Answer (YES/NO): NO